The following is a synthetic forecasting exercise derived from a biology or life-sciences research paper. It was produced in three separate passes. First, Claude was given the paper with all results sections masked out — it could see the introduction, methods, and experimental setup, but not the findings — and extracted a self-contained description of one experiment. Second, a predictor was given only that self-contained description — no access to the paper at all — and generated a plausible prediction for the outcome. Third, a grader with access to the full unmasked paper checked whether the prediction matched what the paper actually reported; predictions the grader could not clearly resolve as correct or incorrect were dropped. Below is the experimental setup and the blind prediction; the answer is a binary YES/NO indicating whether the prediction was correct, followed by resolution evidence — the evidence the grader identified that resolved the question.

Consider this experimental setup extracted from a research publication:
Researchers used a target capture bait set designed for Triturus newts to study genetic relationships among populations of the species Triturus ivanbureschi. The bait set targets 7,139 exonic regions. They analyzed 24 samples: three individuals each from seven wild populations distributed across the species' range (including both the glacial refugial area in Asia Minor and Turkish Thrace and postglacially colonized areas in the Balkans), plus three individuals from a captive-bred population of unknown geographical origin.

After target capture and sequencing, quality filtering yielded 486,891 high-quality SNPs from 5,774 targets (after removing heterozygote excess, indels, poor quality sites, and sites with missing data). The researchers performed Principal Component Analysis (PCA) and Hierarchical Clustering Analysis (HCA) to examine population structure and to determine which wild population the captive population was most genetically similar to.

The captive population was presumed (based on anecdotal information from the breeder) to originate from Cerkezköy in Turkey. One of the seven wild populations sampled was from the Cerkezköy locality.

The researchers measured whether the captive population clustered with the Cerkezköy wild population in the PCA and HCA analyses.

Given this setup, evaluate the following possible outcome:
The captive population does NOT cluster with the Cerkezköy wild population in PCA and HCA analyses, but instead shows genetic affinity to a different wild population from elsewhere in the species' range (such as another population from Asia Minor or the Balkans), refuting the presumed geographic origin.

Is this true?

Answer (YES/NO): NO